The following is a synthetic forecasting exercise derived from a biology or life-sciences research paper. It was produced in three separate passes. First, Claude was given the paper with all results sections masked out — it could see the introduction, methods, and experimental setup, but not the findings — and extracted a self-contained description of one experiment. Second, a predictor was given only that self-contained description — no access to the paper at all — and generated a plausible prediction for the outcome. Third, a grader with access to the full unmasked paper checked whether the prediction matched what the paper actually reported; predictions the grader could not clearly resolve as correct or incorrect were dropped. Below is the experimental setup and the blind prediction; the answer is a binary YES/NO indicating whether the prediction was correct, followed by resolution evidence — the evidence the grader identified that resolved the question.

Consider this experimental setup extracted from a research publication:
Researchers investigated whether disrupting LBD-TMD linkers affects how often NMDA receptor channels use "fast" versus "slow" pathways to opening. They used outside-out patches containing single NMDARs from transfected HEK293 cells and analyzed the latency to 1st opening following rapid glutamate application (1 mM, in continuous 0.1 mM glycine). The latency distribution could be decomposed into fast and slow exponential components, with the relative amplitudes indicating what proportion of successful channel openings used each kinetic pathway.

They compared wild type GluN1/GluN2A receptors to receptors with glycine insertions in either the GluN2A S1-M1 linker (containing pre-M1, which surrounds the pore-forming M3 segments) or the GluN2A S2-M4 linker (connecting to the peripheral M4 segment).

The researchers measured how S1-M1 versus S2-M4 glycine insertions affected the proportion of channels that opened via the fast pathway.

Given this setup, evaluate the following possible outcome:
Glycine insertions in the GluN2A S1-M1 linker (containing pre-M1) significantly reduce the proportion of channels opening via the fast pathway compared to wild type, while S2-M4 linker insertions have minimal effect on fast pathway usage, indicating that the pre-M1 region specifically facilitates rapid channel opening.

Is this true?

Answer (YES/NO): NO